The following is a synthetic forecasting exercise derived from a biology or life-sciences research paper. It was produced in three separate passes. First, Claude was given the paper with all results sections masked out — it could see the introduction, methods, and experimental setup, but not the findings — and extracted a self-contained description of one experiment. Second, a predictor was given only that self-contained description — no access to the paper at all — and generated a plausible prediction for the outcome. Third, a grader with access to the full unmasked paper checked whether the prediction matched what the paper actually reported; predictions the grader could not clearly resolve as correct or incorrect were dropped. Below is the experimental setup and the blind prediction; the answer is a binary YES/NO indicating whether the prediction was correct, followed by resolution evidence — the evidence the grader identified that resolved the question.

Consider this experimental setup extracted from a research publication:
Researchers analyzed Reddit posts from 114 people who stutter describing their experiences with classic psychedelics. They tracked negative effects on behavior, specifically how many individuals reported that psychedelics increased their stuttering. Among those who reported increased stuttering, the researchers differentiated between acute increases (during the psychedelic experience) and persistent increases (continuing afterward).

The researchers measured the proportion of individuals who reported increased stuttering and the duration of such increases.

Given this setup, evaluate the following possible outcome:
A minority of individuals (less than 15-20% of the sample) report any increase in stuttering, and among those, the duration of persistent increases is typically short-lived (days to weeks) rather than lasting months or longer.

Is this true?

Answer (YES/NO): NO